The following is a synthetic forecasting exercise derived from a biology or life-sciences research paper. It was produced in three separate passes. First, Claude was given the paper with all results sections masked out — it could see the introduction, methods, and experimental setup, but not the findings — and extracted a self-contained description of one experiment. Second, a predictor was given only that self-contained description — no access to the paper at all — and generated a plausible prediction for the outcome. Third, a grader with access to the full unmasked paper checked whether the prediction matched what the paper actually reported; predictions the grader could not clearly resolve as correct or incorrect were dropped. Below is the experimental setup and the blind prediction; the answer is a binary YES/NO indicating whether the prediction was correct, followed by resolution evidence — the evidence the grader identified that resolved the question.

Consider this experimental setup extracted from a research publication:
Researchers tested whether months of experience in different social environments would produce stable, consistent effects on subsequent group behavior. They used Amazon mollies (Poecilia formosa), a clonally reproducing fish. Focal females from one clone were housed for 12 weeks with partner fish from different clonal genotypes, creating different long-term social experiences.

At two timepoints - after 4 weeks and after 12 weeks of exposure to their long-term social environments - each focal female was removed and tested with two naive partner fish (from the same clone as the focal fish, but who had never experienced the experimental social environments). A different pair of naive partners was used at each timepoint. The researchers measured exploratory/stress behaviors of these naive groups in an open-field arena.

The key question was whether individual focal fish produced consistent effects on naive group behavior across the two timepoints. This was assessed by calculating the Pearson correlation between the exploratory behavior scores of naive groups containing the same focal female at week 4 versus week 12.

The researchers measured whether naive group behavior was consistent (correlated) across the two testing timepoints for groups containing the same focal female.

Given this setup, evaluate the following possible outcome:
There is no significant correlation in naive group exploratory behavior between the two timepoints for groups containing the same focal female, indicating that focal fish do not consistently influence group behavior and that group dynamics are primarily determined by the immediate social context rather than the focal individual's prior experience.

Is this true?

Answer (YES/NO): NO